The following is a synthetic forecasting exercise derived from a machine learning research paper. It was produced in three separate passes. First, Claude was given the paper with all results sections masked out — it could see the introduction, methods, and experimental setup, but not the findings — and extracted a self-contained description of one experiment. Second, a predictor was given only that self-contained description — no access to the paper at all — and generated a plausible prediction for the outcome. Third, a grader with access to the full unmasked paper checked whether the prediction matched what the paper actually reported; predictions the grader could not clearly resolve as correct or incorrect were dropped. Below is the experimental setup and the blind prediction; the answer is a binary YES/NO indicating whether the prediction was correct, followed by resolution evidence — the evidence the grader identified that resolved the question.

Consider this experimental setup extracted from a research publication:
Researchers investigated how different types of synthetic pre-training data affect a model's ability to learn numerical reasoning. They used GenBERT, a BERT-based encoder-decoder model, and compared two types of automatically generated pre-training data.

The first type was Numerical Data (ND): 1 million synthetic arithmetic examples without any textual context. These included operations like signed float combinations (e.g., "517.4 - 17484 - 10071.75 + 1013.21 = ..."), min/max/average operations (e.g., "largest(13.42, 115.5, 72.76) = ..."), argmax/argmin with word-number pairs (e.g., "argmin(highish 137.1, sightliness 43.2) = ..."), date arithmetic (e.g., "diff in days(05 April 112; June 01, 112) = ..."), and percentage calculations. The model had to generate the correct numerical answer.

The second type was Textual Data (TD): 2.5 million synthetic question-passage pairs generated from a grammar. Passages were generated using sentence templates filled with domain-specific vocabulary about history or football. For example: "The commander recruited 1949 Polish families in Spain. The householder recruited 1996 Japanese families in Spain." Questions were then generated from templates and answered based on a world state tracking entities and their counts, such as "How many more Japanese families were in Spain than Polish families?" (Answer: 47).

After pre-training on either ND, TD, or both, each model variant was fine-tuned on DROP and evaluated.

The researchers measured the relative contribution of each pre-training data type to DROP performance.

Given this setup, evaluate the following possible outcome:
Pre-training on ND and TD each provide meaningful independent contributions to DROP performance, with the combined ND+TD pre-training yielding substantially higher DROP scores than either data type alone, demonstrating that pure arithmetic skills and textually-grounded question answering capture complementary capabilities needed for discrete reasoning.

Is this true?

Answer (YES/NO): YES